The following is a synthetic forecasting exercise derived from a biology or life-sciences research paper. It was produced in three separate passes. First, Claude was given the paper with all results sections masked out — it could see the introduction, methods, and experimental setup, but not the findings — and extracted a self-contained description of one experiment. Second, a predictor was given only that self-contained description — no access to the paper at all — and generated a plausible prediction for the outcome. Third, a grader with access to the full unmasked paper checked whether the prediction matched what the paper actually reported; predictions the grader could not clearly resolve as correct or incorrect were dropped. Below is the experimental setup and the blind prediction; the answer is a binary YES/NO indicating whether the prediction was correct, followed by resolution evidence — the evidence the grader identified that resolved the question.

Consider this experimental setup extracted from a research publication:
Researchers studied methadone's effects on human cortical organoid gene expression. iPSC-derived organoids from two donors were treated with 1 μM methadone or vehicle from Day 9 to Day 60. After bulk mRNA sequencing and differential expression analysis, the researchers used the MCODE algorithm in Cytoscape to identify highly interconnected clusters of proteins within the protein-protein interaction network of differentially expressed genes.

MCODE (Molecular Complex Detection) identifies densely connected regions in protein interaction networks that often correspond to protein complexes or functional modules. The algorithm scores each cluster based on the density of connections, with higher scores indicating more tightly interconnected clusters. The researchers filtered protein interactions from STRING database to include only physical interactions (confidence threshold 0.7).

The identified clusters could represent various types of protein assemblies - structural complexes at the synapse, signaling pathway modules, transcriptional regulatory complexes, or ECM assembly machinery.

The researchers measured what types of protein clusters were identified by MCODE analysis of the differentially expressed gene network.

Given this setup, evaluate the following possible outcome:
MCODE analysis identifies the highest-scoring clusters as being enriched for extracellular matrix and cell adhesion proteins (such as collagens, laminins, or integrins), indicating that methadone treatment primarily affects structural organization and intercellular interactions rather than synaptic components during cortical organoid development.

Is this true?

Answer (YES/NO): NO